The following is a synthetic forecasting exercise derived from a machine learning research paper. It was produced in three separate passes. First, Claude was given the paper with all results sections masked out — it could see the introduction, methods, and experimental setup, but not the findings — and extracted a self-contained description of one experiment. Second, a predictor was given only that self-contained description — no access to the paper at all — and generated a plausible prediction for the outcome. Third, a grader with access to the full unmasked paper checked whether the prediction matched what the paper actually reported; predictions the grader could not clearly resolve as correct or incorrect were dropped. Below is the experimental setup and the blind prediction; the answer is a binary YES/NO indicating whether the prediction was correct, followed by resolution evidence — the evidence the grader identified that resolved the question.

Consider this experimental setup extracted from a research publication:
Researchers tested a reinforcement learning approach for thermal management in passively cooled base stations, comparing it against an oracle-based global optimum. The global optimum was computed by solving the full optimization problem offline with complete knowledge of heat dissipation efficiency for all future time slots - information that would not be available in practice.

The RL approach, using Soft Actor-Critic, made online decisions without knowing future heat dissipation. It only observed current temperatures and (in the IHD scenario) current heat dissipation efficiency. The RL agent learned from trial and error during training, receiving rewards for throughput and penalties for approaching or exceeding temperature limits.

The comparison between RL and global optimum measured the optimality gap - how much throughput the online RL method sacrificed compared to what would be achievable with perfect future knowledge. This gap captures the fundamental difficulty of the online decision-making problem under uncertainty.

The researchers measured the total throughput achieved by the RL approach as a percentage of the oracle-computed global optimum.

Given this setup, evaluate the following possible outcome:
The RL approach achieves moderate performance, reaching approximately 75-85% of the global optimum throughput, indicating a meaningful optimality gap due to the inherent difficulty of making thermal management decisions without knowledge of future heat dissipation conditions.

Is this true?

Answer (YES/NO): NO